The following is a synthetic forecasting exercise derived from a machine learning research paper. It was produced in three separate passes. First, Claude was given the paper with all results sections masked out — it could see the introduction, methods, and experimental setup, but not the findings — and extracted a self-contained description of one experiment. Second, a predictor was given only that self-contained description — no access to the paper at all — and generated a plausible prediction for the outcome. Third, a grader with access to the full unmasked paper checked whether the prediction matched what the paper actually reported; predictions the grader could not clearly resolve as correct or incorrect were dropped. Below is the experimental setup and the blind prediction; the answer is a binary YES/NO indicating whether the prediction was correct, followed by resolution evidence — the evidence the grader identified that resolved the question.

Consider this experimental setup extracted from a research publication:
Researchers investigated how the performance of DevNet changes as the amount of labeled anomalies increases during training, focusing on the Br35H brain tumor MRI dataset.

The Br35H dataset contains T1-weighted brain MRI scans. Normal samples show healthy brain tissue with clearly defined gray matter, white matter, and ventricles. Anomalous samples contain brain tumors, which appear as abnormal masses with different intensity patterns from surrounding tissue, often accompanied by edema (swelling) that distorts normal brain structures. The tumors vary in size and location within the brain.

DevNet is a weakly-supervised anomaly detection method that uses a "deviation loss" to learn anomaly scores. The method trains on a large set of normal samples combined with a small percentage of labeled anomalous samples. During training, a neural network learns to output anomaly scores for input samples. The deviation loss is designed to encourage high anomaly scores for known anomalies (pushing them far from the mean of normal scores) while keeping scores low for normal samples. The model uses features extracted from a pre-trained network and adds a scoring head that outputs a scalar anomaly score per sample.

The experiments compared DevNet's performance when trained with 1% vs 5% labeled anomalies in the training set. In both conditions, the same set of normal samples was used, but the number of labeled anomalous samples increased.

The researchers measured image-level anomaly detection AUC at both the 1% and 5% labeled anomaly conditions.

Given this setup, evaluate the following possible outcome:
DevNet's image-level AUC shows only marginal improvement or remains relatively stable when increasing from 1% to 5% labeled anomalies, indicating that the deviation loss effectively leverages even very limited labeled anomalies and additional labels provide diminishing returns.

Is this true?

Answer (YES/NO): NO